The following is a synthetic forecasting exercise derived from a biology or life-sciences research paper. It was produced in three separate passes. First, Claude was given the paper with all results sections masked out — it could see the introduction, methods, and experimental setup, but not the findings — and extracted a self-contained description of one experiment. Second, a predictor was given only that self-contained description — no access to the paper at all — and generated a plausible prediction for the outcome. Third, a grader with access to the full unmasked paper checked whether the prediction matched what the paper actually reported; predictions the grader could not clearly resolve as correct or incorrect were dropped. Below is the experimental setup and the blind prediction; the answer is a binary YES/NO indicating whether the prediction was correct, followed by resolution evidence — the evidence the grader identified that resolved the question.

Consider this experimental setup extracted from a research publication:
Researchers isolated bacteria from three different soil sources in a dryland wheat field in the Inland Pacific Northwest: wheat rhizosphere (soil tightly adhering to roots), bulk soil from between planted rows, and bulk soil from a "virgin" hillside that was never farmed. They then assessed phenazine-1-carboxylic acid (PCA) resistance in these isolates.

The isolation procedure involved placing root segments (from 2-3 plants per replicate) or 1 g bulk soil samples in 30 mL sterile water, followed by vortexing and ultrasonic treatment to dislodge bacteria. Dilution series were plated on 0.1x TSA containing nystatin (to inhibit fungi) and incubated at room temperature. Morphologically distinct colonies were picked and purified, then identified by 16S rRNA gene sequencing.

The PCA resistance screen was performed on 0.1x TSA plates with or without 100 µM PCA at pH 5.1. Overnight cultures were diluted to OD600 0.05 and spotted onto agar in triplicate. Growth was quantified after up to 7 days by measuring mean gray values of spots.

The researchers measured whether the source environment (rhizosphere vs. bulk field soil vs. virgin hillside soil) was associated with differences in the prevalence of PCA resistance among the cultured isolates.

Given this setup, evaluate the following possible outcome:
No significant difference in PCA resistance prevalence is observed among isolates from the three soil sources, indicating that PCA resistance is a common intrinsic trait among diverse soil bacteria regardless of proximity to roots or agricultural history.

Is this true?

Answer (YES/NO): NO